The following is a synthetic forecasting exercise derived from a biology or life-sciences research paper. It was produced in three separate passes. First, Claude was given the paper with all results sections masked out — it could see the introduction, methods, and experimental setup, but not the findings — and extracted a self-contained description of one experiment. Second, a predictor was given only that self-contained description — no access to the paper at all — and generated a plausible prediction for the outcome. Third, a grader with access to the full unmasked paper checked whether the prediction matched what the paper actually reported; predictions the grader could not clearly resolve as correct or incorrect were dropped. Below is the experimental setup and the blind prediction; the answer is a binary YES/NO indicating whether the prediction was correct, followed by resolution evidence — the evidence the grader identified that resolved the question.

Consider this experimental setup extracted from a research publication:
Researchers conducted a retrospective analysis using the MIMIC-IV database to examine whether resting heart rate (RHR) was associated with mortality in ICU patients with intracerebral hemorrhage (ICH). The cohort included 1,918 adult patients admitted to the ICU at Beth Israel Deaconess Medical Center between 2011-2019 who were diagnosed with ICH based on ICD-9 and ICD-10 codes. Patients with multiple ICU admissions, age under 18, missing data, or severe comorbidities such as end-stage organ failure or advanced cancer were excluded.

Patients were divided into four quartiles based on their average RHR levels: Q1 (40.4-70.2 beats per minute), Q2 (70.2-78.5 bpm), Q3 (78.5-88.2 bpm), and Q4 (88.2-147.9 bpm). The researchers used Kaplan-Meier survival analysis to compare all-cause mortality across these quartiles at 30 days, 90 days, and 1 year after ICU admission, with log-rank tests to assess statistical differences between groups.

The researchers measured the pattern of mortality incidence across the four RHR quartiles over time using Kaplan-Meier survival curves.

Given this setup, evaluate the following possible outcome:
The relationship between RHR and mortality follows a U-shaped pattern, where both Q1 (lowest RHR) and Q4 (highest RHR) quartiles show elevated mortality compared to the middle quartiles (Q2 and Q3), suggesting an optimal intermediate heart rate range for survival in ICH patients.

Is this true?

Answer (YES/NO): NO